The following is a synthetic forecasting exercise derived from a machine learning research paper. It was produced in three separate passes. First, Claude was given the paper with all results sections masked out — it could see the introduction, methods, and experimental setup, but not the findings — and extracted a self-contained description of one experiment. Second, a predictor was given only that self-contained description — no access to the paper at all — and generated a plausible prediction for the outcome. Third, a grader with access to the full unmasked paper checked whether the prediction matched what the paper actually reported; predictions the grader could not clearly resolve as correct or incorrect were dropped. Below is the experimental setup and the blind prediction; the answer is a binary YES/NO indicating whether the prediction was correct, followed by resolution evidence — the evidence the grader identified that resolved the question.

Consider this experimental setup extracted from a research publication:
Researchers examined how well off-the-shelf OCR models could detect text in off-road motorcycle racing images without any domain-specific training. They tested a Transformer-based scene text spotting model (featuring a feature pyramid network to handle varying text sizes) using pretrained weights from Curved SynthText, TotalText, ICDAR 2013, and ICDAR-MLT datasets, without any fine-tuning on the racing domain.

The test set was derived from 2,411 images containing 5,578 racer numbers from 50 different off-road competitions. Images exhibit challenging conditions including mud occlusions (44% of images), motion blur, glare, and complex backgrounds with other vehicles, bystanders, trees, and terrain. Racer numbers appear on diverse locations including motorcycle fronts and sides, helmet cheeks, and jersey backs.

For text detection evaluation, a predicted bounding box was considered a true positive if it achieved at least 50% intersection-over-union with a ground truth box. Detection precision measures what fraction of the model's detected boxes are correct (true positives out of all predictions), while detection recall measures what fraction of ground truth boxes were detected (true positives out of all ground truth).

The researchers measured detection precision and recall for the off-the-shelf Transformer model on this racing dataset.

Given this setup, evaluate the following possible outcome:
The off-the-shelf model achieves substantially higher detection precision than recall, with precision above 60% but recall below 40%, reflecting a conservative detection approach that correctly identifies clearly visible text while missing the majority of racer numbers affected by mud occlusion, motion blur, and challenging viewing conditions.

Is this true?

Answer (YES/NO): NO